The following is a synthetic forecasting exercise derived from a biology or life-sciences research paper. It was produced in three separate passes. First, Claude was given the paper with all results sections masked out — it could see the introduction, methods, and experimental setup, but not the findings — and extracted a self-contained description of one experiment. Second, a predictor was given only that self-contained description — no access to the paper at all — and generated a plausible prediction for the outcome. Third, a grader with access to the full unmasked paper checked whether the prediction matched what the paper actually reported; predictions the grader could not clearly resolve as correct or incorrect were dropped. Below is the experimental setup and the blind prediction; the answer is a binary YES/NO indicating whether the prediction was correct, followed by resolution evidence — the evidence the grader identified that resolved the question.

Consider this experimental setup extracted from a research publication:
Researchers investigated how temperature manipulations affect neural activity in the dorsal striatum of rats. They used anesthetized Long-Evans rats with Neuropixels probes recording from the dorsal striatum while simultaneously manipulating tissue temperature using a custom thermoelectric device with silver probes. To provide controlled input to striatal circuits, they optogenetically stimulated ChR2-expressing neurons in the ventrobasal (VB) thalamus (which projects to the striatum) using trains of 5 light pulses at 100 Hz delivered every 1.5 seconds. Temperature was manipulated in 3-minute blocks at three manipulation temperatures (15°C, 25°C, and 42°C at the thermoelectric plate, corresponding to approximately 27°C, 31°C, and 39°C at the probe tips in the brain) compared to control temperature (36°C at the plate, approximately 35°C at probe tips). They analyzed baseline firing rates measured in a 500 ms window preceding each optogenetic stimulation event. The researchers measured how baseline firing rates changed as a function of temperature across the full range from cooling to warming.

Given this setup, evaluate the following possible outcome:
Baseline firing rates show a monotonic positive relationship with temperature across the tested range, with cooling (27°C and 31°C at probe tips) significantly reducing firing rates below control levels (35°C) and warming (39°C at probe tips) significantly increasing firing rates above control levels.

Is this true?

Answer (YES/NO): NO